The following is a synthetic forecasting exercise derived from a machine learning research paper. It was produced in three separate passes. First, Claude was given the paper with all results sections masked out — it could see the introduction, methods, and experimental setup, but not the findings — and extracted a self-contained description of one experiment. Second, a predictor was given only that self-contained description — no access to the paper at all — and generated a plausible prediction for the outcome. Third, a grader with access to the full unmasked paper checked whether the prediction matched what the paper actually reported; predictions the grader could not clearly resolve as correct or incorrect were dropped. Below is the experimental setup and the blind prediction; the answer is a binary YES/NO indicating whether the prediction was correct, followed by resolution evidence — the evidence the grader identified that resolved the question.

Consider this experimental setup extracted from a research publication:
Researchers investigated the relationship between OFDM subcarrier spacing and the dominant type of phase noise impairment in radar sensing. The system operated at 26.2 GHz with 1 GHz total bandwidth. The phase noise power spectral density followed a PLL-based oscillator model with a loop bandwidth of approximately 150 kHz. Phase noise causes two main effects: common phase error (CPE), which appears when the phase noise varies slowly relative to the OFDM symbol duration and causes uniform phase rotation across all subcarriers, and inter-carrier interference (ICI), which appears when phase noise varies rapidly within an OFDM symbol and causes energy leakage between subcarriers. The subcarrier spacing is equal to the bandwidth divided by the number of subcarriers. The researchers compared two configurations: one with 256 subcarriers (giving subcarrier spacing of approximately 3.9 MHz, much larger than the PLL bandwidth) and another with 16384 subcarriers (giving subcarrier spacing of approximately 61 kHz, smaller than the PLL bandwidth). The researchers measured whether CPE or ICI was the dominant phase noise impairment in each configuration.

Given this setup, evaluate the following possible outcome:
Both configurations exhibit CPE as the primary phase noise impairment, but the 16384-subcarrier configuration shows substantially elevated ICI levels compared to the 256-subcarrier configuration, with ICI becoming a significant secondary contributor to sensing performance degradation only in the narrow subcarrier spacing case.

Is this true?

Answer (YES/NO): NO